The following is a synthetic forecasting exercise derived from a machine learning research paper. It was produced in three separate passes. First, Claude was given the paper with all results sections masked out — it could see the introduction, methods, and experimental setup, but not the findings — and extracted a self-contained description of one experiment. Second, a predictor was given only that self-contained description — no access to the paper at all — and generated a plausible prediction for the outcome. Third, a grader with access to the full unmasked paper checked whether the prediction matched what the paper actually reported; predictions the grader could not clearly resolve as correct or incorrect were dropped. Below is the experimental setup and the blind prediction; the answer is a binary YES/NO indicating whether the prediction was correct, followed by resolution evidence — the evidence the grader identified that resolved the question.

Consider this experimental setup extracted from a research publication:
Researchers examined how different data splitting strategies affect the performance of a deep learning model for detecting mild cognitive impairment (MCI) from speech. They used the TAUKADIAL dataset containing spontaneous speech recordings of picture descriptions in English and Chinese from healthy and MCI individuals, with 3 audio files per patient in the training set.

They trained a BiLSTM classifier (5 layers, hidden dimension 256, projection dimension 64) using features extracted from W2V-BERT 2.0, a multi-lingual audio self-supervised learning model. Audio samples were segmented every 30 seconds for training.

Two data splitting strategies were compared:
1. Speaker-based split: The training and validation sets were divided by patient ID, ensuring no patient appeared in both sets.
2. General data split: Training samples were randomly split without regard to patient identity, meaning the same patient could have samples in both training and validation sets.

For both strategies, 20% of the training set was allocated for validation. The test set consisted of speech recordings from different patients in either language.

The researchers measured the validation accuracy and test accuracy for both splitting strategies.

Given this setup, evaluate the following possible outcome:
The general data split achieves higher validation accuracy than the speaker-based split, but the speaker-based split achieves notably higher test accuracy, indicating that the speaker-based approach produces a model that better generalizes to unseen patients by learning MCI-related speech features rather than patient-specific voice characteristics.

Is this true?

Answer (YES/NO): NO